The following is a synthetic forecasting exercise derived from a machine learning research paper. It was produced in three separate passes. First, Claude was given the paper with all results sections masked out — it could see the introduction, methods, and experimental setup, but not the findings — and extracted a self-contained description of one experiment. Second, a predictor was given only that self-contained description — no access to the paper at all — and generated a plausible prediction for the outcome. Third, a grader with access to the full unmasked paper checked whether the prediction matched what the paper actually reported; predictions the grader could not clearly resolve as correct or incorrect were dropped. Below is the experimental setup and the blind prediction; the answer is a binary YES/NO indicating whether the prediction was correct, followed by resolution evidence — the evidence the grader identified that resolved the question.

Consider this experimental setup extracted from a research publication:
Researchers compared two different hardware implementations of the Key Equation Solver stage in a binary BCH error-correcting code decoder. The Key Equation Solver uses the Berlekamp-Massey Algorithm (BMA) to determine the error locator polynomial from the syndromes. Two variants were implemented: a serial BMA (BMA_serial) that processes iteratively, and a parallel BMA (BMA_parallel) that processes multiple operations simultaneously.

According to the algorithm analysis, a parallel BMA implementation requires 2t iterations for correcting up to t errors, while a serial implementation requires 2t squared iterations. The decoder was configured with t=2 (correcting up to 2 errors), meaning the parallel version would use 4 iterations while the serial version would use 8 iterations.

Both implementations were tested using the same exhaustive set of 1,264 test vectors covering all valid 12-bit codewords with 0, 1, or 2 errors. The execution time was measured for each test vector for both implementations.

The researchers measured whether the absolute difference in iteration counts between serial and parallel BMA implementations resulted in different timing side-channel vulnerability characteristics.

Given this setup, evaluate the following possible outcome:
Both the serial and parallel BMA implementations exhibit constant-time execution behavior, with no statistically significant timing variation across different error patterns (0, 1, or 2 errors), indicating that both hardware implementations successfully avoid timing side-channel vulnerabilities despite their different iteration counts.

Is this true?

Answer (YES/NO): YES